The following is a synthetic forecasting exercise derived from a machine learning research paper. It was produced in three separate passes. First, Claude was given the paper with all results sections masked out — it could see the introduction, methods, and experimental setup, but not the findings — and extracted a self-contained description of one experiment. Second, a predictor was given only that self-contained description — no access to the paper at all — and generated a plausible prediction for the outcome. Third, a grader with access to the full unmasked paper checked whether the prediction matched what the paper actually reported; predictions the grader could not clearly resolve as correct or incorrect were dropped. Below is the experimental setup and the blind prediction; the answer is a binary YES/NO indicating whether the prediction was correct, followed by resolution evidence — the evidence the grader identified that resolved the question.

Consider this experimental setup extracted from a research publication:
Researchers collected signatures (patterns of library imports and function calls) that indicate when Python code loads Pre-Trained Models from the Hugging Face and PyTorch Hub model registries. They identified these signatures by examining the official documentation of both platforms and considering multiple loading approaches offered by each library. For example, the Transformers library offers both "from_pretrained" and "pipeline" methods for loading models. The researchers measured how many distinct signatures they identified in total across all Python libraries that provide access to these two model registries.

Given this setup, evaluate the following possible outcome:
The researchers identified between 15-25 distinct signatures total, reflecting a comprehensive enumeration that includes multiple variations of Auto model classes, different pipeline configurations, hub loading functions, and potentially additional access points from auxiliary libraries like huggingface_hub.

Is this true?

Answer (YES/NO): NO